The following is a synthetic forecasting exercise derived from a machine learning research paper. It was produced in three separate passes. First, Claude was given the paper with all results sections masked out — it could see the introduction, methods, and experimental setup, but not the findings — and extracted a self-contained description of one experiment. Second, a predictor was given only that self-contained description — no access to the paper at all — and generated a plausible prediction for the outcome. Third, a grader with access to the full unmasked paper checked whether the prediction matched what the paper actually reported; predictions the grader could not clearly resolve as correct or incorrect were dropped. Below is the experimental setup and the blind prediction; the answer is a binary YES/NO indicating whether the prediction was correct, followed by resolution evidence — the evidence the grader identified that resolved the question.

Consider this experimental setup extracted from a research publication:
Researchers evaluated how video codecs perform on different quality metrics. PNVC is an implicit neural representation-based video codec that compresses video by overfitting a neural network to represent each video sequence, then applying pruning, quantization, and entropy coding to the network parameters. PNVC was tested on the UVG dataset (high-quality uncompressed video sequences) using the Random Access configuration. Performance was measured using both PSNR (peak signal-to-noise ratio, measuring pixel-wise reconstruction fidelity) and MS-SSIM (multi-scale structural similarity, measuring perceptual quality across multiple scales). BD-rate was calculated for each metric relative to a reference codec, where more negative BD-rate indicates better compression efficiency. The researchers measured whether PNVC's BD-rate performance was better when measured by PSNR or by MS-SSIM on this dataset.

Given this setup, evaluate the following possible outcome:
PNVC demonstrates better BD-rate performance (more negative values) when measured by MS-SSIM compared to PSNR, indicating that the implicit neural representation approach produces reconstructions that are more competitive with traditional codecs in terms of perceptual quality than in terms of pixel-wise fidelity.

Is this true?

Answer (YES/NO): NO